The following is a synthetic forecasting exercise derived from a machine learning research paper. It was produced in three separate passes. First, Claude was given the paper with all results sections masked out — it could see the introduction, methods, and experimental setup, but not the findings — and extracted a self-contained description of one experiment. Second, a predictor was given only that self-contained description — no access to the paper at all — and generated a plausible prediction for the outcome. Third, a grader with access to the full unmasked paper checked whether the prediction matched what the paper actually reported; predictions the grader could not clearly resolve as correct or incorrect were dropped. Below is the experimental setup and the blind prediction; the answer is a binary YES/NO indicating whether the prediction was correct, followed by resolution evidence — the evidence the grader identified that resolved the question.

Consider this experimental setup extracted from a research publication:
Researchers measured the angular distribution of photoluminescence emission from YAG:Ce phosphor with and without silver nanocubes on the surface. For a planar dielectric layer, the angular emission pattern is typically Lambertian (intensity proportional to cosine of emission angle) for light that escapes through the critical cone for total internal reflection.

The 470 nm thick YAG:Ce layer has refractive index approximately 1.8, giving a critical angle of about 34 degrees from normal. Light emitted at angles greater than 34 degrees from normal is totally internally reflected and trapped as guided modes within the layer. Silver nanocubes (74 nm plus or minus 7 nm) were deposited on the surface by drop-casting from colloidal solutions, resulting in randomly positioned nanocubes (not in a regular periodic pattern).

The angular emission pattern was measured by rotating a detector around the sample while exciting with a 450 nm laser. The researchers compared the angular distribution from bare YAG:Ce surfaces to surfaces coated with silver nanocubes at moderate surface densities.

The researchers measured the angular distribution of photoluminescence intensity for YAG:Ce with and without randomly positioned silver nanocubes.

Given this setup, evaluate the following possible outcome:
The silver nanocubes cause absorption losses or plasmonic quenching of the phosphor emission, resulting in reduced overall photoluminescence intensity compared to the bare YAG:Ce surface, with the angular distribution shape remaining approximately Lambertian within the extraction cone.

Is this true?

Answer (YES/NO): NO